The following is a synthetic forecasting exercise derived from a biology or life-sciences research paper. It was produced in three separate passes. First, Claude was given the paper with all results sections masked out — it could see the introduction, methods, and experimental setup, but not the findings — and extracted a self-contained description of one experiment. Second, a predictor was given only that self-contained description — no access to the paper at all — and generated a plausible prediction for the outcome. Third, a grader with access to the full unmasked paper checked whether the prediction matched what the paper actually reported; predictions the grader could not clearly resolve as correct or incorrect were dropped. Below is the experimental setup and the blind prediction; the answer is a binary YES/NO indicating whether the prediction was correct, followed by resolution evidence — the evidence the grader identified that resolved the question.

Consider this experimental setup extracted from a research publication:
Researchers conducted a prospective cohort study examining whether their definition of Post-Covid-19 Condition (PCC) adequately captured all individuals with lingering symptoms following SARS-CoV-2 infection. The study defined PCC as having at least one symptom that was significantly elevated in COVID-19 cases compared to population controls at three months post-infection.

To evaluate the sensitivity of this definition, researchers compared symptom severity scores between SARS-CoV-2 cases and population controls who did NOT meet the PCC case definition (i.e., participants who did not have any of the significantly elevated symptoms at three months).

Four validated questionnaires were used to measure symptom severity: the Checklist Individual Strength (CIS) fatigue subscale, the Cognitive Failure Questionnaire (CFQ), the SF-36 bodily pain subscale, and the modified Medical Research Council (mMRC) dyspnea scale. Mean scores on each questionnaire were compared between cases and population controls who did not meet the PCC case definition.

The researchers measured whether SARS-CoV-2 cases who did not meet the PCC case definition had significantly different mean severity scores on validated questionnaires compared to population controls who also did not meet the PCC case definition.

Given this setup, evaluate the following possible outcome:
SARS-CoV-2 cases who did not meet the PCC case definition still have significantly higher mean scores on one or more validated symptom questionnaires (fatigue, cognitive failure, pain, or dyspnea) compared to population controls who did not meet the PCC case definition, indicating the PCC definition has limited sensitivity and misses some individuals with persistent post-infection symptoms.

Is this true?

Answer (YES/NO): YES